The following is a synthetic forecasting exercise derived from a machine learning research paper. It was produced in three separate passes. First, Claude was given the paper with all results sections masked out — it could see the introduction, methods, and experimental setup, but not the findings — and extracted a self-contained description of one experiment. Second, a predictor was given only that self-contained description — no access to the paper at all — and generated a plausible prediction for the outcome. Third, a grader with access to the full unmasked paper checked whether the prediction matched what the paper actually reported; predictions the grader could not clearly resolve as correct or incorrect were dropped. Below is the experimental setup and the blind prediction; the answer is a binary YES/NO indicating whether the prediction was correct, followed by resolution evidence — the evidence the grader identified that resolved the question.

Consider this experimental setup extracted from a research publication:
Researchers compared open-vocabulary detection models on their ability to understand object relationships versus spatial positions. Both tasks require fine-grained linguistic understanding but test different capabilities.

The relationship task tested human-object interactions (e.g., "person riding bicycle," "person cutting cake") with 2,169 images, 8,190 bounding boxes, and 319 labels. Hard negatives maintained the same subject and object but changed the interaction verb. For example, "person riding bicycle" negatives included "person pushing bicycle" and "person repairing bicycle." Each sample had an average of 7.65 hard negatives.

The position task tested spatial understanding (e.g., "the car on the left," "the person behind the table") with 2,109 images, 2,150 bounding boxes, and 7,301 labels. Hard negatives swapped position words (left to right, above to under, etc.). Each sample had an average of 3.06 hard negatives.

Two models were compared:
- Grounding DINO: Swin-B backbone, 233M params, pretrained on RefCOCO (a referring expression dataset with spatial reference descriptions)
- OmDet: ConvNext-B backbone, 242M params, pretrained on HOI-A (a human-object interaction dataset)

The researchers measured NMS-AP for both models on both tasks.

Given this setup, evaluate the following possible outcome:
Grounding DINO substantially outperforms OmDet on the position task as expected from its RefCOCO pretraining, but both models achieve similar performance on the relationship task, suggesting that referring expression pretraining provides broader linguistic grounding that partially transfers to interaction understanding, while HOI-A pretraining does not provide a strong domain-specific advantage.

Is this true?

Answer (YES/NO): NO